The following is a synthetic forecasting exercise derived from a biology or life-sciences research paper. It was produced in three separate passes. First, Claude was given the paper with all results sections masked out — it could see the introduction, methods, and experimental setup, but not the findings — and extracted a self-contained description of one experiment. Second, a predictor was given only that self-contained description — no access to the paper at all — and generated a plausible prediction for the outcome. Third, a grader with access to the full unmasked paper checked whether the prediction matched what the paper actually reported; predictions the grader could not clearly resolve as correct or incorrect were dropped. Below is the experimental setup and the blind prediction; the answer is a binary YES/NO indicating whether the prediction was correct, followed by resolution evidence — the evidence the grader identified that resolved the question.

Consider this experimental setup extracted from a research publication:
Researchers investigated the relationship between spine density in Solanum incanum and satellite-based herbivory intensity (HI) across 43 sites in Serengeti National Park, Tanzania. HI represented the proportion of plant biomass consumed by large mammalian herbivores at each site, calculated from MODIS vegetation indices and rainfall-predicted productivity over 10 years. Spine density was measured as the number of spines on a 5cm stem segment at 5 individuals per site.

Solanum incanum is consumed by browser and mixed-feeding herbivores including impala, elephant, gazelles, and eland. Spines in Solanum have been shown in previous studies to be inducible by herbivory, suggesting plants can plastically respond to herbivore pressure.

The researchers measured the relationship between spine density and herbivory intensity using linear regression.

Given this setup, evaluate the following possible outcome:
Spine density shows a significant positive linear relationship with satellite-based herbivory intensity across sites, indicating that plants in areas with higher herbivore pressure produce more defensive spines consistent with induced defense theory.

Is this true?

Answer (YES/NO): NO